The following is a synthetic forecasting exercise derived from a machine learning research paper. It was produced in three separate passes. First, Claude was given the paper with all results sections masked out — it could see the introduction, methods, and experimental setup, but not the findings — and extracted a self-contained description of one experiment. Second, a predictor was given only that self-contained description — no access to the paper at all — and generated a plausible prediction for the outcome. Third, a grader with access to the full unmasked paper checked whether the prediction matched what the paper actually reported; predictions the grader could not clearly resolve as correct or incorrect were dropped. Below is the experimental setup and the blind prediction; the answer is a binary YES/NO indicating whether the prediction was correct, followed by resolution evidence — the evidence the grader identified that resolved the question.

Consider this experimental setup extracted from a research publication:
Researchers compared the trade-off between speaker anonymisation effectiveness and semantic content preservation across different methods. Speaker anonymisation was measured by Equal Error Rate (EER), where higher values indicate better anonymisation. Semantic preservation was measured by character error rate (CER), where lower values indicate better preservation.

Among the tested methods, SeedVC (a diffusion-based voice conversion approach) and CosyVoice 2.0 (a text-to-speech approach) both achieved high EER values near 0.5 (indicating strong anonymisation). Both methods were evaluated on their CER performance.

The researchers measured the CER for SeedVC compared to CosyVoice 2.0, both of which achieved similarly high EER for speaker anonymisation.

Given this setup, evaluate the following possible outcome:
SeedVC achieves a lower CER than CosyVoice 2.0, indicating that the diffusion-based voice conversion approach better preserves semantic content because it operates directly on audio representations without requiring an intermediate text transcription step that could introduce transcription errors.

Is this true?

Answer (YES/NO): NO